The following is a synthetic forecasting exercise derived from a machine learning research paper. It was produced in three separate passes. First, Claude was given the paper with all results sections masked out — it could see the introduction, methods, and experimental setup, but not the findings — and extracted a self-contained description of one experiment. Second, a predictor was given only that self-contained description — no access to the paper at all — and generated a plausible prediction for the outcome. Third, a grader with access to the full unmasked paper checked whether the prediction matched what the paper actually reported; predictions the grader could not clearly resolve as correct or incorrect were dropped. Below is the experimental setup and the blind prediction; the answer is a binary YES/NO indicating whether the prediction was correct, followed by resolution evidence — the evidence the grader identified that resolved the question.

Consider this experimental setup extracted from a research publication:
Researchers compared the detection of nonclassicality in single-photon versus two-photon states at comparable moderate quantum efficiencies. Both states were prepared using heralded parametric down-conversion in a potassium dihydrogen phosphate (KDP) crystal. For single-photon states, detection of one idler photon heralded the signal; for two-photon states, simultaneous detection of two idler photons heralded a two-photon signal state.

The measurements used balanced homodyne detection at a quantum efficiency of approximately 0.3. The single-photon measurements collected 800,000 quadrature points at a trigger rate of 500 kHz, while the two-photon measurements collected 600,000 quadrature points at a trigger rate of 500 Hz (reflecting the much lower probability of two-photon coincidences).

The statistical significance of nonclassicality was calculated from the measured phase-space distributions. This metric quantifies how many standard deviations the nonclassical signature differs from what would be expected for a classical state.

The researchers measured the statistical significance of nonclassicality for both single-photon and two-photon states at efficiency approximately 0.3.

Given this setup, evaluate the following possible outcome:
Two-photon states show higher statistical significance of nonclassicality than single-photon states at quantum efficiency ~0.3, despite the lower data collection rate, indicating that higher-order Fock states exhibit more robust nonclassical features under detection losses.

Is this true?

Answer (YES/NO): NO